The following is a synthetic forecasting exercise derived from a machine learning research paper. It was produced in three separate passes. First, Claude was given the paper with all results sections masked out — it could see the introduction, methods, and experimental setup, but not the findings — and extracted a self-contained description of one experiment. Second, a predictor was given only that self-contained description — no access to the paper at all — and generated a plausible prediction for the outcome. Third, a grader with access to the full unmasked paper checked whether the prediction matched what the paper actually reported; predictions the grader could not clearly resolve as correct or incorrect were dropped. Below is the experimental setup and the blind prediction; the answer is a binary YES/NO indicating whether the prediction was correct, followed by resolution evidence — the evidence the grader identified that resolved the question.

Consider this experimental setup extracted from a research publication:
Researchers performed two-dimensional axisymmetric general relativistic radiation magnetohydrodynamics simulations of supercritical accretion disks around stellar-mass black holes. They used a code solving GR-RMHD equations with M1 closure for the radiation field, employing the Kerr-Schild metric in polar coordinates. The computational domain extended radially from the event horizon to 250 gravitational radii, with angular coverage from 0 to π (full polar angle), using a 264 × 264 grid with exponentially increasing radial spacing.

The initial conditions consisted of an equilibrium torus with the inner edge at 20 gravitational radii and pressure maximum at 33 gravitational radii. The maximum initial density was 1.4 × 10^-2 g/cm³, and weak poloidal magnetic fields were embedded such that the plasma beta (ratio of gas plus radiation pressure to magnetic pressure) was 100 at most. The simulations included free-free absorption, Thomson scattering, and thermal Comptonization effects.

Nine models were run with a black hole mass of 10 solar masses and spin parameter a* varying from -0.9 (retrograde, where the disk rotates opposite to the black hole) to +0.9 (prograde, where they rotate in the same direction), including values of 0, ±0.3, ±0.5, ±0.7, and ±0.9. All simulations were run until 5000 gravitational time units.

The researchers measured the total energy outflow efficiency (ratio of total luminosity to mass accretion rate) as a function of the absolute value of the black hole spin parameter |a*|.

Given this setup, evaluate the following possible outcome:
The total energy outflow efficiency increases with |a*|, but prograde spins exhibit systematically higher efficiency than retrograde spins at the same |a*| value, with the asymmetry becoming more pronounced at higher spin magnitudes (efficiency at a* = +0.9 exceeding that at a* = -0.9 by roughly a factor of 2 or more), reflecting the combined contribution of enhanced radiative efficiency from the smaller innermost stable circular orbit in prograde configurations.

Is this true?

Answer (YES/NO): NO